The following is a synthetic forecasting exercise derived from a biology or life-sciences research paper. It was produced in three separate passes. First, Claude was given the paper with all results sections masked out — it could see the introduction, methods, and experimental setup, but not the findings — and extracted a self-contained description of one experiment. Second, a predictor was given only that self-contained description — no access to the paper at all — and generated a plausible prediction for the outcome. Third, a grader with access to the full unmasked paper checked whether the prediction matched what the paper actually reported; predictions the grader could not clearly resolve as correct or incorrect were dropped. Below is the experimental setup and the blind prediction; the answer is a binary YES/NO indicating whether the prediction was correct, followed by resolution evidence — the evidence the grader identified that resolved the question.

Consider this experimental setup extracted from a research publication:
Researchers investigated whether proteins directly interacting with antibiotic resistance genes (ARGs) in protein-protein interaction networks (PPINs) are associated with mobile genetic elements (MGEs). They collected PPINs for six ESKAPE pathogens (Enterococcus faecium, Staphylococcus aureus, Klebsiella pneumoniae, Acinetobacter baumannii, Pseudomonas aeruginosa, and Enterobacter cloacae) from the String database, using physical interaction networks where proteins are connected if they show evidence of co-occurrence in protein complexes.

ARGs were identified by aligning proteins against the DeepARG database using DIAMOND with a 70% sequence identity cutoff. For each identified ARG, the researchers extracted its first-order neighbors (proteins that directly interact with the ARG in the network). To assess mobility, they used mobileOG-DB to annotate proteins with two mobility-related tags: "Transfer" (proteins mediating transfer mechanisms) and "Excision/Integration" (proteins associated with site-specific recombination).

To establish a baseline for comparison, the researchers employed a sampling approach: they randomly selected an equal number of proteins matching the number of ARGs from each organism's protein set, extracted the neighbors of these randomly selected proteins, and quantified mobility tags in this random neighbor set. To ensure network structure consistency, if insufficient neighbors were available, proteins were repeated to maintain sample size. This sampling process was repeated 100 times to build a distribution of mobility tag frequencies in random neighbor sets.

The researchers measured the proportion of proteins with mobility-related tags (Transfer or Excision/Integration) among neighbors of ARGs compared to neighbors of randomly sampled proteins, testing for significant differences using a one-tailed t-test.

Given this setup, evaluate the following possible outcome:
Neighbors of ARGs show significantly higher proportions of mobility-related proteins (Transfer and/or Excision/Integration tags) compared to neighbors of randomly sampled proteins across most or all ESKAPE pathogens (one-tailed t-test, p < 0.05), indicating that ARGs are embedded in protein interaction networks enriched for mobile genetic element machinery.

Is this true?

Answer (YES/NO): YES